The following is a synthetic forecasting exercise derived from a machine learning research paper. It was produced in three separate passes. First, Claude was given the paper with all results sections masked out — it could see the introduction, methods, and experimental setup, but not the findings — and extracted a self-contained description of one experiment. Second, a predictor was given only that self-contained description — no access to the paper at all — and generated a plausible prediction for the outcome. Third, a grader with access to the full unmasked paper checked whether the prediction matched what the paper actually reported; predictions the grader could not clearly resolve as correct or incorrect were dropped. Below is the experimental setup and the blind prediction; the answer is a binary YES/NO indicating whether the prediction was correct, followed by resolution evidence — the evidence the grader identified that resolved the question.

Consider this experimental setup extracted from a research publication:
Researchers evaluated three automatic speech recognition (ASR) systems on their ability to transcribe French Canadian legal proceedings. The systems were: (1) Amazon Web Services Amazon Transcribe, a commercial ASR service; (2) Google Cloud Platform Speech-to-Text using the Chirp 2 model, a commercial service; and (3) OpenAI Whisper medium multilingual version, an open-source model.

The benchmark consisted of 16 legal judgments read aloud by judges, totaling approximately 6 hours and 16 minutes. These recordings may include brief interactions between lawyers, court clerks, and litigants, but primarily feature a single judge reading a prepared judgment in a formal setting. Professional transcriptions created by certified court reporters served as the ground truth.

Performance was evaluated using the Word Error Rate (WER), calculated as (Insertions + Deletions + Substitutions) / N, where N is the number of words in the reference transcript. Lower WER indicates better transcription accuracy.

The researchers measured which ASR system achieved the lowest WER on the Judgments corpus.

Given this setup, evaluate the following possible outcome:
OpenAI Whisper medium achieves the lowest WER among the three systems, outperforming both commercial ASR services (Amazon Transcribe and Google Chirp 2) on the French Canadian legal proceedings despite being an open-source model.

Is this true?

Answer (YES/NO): YES